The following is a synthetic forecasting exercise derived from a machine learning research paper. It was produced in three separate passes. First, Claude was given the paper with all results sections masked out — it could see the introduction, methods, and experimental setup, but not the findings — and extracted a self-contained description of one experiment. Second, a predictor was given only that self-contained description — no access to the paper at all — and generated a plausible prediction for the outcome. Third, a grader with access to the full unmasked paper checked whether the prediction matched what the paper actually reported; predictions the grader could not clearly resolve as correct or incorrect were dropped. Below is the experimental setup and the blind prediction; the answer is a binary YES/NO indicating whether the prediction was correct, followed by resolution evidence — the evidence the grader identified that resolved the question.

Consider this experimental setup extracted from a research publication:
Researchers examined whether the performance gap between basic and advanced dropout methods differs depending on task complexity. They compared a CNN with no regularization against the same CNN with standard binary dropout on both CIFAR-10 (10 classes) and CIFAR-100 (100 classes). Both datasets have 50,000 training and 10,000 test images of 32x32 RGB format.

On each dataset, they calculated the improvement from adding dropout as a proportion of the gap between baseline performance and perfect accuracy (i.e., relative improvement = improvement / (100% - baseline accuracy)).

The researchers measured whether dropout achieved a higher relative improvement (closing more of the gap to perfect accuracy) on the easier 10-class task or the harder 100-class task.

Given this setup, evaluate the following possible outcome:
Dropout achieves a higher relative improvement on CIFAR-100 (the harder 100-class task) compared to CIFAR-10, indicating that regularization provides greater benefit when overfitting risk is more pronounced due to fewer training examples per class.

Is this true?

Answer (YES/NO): YES